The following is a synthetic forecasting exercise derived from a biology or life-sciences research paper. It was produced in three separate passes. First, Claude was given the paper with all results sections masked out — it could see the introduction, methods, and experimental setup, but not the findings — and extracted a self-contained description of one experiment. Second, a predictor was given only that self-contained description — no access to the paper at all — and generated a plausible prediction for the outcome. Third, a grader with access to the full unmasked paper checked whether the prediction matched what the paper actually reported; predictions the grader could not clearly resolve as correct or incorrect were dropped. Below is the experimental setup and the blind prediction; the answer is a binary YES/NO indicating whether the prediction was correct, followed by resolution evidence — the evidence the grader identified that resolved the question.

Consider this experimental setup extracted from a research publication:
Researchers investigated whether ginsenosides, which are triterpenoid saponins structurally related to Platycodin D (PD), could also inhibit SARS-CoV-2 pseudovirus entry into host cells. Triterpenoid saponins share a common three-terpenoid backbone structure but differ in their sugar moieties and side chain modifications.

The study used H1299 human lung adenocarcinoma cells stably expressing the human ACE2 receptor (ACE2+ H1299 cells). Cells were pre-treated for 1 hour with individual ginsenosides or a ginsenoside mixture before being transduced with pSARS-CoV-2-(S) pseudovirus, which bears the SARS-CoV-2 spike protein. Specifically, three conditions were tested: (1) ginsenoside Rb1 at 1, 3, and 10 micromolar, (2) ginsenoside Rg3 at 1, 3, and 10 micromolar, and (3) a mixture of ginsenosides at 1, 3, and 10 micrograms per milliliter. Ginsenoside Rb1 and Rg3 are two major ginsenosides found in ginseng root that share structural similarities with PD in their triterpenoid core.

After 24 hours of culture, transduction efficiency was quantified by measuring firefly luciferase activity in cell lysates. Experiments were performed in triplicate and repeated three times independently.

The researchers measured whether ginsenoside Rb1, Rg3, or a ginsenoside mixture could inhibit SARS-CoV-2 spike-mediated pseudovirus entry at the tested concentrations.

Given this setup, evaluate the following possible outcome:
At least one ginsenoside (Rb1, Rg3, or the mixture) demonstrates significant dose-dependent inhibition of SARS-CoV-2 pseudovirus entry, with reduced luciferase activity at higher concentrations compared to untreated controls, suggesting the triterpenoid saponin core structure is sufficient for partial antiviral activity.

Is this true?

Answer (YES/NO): NO